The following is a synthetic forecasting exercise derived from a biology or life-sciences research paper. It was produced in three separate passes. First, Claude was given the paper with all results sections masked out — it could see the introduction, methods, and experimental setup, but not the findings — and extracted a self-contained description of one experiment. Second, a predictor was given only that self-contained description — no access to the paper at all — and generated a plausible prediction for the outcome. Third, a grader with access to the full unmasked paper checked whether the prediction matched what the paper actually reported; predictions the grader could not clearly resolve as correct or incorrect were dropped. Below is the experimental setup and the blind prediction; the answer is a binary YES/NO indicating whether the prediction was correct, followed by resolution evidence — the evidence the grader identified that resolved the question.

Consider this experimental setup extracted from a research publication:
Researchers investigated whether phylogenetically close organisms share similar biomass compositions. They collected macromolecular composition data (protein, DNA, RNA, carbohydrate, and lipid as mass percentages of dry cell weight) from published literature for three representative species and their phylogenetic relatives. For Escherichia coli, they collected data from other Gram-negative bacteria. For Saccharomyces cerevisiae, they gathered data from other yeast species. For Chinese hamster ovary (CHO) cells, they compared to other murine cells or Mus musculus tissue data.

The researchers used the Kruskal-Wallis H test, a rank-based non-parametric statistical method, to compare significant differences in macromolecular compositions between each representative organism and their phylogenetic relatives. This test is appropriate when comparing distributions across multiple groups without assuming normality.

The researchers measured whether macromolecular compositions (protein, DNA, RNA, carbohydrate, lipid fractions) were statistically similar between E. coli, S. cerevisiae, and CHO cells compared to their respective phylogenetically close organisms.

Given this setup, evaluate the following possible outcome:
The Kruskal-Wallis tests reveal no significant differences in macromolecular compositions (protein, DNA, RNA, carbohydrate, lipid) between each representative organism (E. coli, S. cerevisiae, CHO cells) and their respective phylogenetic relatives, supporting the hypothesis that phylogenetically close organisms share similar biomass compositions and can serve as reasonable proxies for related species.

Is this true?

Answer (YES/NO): NO